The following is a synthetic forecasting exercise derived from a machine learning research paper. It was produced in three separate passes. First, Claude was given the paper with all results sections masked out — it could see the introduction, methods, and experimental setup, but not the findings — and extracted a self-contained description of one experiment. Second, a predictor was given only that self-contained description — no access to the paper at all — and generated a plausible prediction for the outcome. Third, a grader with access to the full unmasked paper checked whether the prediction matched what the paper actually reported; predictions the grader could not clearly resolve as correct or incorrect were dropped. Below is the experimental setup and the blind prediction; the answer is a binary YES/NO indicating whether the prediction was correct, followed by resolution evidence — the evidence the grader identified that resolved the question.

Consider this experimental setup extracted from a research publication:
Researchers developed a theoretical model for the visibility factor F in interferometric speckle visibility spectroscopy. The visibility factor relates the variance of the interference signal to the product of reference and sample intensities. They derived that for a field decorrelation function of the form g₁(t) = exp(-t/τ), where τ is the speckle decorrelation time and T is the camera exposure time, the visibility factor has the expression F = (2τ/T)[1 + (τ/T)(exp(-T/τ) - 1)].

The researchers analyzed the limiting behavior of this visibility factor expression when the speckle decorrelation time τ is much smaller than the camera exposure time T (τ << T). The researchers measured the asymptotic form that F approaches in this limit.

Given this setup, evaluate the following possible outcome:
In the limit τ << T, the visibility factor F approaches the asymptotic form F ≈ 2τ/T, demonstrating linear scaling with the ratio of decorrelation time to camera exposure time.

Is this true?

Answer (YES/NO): YES